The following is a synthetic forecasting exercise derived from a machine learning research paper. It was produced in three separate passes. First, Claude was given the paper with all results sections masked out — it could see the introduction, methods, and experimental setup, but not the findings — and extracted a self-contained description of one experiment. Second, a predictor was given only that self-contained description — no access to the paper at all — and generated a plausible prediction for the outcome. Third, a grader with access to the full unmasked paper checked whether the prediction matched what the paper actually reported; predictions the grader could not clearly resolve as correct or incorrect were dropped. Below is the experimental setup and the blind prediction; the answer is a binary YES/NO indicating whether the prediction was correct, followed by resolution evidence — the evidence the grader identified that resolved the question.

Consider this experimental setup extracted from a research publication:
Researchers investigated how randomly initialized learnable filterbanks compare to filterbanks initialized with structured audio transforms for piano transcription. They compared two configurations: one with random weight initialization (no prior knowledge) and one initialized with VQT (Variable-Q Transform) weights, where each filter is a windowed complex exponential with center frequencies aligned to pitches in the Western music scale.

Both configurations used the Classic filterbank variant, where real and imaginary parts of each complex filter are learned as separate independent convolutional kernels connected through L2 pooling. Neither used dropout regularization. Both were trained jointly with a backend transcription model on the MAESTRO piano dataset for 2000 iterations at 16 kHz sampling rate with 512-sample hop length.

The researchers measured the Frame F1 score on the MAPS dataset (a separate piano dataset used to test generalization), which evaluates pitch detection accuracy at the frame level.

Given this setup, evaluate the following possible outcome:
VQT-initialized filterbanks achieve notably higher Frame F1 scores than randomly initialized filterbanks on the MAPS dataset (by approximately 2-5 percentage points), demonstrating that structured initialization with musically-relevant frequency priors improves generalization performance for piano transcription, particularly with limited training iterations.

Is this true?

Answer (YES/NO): YES